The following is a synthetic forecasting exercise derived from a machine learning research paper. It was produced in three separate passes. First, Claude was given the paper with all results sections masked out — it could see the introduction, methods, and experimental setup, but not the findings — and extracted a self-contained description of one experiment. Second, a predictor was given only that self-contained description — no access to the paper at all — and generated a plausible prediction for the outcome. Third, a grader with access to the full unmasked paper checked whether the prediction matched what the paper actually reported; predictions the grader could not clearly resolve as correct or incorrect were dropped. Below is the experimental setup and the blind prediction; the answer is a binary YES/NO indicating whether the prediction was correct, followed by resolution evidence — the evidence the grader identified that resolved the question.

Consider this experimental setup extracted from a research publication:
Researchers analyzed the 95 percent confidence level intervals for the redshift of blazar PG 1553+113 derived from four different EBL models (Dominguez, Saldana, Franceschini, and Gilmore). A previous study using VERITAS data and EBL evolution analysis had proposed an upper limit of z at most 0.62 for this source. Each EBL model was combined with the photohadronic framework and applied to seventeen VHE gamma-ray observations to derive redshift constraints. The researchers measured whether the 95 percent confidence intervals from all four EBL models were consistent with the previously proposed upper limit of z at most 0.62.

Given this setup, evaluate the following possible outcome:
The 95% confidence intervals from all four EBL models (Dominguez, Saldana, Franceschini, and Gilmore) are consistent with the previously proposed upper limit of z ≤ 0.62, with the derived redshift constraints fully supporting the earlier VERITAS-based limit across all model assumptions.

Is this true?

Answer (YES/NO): YES